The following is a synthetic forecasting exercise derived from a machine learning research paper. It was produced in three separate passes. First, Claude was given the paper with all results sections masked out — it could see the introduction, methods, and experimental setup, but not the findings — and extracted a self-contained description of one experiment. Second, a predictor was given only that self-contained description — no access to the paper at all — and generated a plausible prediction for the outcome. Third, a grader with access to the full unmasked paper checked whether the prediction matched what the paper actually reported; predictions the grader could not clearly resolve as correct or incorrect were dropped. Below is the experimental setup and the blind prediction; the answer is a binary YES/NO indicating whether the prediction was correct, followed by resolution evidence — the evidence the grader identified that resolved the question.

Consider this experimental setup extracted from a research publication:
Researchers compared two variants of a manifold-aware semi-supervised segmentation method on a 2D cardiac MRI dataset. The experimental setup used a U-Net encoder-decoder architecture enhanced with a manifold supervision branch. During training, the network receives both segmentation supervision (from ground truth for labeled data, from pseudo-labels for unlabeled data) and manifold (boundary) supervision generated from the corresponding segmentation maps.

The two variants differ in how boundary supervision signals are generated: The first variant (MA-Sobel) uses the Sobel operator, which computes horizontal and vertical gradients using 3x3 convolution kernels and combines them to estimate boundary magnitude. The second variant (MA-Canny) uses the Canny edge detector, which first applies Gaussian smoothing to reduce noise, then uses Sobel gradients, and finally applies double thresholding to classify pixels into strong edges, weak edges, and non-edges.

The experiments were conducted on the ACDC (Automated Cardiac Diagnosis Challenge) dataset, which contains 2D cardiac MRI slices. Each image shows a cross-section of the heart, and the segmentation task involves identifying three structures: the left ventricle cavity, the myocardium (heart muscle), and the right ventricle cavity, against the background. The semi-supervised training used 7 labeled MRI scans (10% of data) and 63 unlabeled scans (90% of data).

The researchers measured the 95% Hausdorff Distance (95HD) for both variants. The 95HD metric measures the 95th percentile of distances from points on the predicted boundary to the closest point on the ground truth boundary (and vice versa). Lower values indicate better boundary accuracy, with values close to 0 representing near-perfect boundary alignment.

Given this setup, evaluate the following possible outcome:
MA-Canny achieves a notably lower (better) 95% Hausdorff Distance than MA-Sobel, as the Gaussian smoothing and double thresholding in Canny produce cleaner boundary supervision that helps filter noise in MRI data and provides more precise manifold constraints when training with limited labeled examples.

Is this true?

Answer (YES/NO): YES